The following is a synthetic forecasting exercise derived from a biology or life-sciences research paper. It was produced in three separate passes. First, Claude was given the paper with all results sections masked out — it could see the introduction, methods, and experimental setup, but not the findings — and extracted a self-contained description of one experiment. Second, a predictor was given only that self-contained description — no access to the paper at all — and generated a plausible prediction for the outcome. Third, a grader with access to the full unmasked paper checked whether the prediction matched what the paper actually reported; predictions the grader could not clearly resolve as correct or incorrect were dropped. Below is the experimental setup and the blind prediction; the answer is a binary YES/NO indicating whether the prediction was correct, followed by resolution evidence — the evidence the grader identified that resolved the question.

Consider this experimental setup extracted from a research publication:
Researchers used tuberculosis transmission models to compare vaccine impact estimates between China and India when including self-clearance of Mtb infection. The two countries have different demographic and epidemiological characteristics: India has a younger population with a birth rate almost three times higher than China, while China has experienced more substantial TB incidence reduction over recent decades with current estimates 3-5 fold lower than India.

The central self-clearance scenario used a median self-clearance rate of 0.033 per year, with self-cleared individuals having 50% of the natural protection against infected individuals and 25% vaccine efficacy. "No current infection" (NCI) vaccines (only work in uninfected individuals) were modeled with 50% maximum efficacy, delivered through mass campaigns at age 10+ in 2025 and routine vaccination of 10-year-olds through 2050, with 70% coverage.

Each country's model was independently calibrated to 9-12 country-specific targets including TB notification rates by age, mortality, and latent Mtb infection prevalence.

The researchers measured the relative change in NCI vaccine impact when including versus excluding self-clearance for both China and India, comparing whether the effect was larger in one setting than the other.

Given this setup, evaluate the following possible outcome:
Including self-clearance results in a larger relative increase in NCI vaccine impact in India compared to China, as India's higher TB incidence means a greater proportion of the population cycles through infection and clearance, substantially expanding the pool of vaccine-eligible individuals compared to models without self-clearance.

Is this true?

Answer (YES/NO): NO